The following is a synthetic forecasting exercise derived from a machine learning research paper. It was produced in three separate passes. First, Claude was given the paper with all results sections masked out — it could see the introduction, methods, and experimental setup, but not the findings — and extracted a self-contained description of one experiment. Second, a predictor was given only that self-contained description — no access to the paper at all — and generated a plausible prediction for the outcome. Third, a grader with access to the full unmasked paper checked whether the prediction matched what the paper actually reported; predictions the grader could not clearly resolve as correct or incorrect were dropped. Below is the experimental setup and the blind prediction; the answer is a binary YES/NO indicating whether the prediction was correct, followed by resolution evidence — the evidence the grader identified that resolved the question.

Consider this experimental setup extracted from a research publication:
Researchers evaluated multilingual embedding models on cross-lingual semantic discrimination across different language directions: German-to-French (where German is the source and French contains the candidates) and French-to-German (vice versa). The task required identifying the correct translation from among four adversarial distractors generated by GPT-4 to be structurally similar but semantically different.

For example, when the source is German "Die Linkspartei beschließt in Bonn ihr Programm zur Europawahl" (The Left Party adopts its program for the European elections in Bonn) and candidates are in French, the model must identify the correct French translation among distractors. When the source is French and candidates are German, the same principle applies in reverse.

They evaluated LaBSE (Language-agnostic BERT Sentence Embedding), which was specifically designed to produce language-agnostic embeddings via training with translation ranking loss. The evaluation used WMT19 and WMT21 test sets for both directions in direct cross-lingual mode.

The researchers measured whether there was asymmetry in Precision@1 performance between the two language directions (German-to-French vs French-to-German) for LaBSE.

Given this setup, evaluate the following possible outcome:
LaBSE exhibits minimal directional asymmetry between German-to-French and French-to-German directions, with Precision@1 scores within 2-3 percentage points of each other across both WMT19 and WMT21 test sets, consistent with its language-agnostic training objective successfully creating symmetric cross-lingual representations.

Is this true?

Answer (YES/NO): YES